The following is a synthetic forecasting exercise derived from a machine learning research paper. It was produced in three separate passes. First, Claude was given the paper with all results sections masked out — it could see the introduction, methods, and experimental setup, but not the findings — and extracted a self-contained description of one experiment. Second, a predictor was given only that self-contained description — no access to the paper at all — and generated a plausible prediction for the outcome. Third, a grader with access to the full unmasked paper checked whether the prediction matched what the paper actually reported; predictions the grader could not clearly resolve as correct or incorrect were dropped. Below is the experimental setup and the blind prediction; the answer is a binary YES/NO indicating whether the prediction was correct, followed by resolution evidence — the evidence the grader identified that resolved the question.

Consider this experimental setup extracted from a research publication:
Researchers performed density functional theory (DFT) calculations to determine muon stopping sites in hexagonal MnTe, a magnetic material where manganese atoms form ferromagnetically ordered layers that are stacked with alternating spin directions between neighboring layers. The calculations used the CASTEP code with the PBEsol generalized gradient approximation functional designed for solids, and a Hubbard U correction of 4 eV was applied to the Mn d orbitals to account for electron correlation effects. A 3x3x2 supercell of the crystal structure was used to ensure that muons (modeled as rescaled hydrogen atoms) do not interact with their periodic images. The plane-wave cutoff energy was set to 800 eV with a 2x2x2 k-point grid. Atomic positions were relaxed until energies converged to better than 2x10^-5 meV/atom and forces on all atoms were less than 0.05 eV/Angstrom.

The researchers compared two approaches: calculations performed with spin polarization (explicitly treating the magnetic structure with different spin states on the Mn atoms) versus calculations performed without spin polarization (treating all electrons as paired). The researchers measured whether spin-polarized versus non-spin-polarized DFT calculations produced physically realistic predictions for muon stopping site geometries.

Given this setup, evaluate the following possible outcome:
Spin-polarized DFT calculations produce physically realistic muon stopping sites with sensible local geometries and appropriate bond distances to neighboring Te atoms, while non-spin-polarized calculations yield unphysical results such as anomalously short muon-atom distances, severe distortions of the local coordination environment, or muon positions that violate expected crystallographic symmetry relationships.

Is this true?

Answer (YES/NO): YES